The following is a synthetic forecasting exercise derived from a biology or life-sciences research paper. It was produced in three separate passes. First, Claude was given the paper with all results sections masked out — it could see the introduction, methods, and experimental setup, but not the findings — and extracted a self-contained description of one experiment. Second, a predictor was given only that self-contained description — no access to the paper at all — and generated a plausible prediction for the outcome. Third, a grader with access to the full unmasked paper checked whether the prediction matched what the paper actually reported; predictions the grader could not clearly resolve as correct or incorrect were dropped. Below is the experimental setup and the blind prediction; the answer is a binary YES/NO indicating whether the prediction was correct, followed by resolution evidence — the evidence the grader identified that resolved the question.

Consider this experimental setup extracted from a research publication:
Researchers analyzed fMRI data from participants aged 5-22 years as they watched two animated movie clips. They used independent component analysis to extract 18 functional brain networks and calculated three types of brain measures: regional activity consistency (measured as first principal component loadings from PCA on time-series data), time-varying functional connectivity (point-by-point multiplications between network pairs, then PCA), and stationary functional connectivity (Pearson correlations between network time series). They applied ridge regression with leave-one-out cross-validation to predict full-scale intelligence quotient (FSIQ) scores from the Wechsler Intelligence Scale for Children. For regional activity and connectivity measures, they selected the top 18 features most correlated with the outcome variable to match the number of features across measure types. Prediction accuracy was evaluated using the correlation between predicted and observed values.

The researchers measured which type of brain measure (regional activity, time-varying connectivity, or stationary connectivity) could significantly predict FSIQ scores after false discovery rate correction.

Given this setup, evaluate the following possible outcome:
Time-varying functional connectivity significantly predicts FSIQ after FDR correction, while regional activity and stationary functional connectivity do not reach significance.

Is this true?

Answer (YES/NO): NO